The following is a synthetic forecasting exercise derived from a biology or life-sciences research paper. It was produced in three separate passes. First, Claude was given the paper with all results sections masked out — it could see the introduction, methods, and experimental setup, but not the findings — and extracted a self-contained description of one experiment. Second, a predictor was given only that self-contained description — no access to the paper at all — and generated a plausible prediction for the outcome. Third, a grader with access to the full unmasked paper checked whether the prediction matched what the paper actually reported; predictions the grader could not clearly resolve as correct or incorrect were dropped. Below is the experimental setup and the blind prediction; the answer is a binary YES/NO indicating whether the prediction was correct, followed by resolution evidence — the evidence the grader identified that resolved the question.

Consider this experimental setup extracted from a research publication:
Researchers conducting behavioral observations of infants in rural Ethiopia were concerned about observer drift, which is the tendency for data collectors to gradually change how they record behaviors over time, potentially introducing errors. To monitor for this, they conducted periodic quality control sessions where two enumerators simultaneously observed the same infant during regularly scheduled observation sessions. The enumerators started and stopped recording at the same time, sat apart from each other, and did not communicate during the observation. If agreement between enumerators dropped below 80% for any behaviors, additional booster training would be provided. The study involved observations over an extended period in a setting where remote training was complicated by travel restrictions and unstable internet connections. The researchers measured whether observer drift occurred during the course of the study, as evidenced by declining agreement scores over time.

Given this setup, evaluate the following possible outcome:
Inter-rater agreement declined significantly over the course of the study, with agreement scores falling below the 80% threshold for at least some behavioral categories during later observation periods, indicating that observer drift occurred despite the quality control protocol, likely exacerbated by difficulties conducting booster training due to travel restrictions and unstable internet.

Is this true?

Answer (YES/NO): NO